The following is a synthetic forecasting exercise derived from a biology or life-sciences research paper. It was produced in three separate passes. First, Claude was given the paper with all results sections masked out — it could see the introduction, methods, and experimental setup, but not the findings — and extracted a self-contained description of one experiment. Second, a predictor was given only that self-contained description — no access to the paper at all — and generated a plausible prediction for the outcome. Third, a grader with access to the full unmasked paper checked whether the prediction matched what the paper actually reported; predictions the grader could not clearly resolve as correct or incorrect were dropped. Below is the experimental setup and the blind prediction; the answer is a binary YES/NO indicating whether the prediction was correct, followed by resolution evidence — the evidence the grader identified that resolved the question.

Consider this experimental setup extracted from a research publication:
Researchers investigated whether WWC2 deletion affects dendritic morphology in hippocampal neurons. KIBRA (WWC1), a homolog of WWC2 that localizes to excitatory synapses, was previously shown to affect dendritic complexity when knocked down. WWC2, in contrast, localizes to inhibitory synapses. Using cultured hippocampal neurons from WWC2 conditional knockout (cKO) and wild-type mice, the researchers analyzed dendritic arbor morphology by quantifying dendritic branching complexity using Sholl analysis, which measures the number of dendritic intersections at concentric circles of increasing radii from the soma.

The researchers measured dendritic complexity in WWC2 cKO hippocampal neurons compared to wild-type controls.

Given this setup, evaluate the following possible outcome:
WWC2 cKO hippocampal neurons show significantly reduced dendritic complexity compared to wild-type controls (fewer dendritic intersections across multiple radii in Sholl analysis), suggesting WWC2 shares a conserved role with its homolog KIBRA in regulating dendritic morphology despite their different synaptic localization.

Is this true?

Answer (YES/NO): YES